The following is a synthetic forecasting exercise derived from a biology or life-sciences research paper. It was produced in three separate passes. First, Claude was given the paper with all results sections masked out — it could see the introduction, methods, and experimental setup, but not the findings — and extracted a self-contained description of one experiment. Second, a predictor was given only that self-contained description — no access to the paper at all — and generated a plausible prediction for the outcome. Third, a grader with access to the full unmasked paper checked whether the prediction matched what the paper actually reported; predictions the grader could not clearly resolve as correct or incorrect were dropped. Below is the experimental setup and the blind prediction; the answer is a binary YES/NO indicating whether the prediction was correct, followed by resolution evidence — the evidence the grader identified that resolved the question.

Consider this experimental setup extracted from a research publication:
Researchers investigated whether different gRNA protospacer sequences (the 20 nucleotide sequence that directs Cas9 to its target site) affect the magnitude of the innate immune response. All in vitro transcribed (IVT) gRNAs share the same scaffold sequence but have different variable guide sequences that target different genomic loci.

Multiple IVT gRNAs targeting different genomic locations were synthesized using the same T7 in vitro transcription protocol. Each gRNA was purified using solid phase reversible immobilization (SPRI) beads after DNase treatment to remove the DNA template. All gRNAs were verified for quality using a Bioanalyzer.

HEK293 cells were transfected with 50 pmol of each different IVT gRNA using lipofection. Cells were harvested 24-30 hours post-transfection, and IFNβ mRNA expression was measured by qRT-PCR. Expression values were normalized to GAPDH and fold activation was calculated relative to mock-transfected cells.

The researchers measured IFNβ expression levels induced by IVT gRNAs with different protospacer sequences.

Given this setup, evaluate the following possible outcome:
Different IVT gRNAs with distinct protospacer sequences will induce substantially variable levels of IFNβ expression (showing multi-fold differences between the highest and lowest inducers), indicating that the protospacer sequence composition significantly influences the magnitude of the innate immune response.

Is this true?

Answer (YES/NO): YES